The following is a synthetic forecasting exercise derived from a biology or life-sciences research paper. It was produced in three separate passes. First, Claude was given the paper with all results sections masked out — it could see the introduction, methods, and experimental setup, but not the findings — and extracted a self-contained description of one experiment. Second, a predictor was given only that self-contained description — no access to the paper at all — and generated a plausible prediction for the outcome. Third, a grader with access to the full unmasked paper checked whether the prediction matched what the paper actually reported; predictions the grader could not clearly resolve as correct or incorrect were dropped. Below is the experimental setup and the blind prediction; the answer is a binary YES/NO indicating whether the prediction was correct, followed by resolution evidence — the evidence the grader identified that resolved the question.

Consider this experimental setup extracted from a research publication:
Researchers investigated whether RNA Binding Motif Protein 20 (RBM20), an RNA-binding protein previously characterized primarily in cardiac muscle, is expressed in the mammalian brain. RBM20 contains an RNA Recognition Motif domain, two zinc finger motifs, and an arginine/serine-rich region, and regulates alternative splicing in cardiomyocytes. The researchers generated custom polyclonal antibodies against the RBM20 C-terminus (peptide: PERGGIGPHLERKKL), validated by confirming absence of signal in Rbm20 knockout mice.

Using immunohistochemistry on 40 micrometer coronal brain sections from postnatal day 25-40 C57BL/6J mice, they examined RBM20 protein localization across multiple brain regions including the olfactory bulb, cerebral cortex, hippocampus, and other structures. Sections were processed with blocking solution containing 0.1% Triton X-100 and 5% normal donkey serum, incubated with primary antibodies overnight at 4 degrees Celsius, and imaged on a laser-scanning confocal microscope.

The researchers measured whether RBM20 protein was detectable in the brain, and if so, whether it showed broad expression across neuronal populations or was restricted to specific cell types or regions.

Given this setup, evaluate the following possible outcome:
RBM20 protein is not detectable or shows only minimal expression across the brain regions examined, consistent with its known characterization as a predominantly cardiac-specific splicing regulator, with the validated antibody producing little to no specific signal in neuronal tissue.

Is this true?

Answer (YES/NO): NO